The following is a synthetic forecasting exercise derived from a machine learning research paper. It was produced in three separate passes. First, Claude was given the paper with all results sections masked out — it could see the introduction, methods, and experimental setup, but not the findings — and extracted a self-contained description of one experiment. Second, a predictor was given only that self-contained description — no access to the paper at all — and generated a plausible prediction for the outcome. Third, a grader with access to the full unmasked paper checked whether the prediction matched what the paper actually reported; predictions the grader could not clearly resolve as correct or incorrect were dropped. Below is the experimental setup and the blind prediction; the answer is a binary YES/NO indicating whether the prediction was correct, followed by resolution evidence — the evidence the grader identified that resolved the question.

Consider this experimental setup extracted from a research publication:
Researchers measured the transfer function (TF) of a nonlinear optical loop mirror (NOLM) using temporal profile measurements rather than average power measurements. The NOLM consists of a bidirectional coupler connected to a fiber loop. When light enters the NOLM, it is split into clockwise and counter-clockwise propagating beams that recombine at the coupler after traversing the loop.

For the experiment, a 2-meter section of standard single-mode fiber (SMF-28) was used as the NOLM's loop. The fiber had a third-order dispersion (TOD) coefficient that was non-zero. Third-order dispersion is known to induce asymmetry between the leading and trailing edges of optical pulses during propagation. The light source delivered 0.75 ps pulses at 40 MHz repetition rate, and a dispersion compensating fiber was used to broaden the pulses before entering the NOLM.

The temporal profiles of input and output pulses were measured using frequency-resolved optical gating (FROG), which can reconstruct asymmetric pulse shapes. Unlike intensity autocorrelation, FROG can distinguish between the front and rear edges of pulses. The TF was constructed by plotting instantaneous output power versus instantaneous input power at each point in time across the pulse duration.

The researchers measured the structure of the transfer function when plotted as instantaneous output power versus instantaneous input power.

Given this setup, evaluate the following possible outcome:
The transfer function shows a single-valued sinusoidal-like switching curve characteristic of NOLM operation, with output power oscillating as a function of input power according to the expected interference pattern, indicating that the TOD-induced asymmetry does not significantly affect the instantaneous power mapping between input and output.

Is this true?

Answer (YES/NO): NO